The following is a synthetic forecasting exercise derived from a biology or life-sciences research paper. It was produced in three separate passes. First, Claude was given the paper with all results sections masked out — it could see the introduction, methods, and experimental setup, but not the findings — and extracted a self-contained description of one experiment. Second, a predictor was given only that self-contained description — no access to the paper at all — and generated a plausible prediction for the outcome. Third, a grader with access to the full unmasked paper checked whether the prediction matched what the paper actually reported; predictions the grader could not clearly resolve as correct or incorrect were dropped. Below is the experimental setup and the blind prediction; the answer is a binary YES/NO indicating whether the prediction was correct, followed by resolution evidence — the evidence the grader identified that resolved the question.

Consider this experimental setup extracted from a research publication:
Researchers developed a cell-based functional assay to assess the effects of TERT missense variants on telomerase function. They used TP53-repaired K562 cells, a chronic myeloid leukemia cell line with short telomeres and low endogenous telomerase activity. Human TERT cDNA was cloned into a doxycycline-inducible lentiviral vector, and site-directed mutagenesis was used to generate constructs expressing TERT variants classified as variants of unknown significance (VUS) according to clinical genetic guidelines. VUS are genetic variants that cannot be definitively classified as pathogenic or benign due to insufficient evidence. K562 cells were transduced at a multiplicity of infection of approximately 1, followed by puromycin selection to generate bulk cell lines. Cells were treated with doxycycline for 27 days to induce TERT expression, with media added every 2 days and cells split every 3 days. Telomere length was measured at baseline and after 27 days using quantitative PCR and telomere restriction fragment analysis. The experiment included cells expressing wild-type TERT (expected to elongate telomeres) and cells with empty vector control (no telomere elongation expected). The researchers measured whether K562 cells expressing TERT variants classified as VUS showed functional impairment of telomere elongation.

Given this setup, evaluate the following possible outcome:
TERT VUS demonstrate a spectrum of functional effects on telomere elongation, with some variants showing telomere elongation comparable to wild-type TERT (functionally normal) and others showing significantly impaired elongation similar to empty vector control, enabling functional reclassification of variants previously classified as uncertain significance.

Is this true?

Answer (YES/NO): YES